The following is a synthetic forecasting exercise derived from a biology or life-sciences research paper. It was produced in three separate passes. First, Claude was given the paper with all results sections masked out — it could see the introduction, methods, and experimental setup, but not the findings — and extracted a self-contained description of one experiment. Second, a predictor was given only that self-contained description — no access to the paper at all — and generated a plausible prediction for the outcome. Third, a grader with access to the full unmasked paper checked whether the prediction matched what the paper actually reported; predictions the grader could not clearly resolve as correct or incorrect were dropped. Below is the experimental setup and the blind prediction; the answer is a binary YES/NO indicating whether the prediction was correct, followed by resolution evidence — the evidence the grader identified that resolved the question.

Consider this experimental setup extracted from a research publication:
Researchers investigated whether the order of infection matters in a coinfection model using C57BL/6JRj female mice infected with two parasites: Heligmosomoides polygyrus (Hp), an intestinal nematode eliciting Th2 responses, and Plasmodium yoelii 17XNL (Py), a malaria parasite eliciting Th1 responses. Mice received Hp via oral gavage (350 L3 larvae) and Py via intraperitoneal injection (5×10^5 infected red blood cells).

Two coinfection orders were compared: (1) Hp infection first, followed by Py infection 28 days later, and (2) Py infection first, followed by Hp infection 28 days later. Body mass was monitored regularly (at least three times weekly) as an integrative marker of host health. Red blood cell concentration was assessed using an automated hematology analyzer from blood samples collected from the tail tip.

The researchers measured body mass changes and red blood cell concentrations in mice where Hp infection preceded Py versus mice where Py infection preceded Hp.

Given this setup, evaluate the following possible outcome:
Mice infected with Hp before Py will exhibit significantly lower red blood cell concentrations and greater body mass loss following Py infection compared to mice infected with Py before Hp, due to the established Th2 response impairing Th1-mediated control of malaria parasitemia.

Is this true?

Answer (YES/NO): YES